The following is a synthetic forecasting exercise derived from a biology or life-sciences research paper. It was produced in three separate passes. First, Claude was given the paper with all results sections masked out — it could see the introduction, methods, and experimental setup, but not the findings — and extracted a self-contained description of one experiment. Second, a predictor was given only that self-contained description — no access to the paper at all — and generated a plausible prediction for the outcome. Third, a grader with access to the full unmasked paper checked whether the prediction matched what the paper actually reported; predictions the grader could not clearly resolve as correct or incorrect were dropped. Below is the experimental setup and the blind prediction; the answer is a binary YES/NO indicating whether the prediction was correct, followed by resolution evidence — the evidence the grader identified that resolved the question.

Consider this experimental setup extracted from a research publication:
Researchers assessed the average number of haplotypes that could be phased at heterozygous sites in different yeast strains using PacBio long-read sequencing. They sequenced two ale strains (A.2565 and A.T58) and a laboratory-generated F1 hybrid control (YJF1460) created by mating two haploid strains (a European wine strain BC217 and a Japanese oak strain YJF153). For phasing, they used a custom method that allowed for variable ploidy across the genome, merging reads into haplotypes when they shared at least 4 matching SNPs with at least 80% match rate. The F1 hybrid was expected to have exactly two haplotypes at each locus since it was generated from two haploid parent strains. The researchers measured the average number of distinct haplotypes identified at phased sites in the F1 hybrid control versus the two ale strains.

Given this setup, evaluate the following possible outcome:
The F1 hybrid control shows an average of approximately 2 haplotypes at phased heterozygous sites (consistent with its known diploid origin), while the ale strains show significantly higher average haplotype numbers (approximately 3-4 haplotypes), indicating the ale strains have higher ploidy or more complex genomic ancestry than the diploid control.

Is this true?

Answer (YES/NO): YES